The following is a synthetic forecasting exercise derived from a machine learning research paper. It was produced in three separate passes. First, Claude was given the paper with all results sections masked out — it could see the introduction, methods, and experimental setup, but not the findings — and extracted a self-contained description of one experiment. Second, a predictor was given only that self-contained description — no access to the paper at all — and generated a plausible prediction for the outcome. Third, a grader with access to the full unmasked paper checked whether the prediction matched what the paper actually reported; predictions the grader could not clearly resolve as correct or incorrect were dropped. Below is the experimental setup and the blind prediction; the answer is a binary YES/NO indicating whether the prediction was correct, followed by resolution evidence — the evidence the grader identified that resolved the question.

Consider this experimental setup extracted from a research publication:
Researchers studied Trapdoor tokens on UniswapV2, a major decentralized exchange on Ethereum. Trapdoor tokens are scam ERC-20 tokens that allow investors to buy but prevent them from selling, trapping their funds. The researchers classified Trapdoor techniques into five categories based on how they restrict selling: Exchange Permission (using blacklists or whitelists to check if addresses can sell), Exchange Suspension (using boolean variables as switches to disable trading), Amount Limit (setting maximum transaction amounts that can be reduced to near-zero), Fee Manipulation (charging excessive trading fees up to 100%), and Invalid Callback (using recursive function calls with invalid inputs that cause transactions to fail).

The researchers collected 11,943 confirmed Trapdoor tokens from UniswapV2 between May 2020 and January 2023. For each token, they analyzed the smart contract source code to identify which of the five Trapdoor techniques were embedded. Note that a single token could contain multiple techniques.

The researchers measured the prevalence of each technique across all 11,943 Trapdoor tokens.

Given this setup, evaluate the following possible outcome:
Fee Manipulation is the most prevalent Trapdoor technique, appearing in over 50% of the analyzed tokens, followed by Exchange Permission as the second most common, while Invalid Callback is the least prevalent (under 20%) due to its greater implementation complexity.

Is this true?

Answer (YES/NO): NO